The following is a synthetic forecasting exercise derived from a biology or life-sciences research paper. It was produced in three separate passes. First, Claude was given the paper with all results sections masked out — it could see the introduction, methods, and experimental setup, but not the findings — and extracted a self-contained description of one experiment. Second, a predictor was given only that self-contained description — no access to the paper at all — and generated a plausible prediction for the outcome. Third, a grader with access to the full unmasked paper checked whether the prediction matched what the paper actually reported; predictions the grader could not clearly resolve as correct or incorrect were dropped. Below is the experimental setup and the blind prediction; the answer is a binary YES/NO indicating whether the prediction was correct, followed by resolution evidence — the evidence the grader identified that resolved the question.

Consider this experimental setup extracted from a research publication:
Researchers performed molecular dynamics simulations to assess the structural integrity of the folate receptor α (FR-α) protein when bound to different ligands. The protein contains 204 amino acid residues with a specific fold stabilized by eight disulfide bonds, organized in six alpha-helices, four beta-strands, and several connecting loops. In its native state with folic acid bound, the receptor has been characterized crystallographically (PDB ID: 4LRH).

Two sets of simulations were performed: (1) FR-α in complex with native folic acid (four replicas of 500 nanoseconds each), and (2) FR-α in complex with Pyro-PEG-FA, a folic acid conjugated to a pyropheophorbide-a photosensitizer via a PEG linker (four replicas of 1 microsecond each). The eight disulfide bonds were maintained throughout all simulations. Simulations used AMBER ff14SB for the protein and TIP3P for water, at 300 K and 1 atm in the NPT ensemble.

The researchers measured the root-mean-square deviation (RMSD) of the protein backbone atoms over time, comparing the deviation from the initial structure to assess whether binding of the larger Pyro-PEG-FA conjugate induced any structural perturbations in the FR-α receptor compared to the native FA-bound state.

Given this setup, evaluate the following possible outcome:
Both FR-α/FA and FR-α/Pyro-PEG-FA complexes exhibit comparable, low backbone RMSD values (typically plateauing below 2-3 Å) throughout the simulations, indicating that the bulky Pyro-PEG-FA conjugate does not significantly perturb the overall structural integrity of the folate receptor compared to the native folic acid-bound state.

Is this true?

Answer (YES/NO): NO